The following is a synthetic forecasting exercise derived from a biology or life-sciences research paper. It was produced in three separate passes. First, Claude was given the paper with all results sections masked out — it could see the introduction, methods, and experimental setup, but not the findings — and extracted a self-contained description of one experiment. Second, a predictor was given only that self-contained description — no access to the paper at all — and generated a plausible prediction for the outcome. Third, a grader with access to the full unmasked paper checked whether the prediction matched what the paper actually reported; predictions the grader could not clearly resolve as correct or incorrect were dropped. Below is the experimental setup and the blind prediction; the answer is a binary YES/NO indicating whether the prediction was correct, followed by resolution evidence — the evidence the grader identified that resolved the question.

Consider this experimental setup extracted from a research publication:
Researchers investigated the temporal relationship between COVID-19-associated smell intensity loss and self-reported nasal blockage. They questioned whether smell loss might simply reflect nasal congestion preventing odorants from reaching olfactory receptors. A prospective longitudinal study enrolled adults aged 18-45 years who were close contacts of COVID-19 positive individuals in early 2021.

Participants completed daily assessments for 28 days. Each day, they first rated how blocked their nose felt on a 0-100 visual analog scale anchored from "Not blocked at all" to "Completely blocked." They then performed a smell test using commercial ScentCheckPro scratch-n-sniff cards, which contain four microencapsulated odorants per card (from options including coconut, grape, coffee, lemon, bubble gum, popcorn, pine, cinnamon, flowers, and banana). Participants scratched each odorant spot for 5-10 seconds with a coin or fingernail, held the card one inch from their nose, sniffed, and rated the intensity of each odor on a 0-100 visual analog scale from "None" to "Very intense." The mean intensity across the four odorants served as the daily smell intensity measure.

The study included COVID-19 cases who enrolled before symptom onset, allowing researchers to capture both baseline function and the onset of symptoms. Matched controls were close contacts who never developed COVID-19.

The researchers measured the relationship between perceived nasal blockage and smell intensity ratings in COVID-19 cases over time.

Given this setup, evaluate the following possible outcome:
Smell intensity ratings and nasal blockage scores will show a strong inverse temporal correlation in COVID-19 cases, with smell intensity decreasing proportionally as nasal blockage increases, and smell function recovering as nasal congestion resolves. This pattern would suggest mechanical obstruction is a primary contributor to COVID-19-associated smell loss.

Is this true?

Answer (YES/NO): NO